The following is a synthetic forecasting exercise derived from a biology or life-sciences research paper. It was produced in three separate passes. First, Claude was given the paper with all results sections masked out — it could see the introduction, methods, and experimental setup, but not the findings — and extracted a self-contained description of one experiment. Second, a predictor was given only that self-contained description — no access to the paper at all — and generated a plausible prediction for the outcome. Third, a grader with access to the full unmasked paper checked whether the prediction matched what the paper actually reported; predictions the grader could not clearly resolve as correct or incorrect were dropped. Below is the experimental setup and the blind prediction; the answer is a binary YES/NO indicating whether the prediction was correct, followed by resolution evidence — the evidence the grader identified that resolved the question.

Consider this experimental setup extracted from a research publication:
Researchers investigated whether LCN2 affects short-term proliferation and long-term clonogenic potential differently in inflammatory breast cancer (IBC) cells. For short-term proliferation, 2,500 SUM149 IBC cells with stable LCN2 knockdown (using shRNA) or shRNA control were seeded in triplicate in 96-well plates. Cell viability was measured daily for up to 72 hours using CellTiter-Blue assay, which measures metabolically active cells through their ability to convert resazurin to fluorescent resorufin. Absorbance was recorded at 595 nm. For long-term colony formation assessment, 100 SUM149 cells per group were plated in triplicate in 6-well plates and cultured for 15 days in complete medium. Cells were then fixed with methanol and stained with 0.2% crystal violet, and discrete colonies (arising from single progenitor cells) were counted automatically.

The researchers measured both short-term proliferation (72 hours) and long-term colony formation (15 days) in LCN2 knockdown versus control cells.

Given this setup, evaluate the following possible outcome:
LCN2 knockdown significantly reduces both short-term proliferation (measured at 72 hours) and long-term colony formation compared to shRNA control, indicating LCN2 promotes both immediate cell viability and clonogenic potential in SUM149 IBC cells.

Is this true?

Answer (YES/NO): NO